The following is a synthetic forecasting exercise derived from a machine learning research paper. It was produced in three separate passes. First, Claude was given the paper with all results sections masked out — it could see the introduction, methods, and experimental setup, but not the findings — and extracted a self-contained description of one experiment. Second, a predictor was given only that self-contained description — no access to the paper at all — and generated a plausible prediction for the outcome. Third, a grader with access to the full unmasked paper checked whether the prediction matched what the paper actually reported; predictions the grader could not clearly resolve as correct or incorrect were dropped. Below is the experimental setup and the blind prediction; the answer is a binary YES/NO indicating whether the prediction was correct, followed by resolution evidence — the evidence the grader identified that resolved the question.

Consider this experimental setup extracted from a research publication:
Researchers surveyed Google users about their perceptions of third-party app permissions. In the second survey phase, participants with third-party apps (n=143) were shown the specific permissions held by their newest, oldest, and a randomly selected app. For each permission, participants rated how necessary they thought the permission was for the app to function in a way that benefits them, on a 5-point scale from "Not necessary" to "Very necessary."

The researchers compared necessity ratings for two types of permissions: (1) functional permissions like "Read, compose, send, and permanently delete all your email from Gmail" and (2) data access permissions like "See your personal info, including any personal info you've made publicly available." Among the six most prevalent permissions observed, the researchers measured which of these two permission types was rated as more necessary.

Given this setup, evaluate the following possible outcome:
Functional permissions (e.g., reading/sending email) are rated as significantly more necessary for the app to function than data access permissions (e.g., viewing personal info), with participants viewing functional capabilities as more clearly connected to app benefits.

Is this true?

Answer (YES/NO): NO